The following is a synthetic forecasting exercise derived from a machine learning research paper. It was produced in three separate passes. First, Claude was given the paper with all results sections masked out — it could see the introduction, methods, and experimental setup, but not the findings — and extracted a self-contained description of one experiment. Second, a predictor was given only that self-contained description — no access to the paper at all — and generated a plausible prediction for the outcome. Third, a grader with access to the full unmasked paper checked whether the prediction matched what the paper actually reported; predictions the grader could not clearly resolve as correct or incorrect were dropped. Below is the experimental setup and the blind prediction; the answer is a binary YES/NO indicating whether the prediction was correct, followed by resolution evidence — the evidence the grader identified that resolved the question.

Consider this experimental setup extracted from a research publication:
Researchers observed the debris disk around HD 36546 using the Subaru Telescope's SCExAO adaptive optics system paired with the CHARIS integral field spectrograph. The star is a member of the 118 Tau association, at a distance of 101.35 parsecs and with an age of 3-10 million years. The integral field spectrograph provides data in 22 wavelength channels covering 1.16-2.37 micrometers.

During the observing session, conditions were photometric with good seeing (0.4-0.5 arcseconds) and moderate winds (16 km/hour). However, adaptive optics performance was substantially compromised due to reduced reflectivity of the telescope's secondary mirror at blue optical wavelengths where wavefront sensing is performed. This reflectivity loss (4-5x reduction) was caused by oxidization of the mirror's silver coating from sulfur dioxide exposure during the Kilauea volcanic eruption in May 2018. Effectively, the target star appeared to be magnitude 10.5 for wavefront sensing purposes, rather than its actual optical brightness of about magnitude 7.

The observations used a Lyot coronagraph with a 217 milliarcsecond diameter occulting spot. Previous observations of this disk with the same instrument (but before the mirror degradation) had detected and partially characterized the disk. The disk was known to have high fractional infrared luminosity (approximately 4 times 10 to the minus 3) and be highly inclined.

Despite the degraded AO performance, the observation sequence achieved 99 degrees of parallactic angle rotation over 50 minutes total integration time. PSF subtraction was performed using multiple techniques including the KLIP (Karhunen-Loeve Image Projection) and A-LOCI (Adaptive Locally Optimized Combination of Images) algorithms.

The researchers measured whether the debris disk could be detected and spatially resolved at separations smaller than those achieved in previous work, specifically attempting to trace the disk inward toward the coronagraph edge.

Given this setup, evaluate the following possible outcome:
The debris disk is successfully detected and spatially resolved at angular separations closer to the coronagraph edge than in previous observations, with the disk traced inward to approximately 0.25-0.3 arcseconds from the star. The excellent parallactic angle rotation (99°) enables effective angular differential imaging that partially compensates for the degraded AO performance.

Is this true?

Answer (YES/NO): YES